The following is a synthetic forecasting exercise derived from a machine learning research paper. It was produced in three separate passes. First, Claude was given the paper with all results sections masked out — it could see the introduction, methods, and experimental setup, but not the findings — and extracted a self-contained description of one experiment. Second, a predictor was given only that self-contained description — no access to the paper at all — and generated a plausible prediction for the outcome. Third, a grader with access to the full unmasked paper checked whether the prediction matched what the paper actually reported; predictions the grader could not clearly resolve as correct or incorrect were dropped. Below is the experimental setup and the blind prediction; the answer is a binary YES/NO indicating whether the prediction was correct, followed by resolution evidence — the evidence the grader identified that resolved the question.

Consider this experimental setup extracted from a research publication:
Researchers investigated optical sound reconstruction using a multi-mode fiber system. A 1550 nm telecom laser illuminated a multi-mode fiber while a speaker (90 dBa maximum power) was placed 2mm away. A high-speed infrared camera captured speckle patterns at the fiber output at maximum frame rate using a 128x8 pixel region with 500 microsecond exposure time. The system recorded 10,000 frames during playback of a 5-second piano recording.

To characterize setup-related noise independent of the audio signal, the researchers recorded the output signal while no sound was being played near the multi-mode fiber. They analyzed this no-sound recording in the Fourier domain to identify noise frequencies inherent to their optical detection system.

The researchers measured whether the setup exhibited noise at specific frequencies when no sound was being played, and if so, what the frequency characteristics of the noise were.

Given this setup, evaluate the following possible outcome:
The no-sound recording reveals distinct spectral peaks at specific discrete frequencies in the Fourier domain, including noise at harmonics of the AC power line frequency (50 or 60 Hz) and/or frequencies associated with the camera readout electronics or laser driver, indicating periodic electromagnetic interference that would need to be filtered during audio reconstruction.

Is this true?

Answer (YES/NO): YES